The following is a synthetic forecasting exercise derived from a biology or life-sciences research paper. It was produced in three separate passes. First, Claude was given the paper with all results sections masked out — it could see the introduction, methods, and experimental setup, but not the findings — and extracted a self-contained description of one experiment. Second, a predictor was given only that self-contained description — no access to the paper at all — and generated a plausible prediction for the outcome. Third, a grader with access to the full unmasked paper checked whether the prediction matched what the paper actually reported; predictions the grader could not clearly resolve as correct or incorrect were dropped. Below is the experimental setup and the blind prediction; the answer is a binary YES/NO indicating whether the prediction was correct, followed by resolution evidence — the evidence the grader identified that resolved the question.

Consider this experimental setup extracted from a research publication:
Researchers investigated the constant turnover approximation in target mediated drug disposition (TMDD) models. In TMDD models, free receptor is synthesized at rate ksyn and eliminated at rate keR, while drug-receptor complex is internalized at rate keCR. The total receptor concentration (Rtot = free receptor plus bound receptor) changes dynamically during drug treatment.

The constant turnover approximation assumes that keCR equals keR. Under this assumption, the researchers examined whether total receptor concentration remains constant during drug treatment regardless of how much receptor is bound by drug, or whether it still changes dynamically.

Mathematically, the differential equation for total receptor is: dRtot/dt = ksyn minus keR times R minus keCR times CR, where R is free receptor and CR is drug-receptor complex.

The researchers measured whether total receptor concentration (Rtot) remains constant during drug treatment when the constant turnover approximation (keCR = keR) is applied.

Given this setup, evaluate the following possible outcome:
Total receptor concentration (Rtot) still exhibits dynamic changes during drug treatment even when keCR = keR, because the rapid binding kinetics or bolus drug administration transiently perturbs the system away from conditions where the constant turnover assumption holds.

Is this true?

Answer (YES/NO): NO